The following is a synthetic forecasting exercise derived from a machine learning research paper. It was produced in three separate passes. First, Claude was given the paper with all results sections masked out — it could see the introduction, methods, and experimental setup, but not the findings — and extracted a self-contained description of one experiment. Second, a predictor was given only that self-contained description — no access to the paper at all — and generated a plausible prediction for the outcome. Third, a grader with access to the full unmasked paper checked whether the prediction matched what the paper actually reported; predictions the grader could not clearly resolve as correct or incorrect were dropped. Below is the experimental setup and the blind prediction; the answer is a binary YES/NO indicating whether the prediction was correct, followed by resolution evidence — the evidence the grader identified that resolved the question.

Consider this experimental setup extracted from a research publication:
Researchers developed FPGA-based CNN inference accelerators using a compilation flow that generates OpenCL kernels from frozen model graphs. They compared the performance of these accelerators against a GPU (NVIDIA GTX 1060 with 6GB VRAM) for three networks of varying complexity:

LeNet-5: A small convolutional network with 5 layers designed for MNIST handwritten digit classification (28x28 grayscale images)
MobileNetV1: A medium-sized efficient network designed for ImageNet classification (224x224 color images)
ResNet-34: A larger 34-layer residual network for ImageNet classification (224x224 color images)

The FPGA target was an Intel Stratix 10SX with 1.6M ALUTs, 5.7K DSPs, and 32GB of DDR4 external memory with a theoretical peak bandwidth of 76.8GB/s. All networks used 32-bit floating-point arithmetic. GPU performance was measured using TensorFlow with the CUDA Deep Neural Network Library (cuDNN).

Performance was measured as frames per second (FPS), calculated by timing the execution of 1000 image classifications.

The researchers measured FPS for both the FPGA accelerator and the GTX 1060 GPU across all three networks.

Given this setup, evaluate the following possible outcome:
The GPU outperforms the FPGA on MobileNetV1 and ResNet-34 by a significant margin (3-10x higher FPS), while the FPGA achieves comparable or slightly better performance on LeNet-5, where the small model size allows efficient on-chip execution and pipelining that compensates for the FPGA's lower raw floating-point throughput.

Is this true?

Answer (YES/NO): NO